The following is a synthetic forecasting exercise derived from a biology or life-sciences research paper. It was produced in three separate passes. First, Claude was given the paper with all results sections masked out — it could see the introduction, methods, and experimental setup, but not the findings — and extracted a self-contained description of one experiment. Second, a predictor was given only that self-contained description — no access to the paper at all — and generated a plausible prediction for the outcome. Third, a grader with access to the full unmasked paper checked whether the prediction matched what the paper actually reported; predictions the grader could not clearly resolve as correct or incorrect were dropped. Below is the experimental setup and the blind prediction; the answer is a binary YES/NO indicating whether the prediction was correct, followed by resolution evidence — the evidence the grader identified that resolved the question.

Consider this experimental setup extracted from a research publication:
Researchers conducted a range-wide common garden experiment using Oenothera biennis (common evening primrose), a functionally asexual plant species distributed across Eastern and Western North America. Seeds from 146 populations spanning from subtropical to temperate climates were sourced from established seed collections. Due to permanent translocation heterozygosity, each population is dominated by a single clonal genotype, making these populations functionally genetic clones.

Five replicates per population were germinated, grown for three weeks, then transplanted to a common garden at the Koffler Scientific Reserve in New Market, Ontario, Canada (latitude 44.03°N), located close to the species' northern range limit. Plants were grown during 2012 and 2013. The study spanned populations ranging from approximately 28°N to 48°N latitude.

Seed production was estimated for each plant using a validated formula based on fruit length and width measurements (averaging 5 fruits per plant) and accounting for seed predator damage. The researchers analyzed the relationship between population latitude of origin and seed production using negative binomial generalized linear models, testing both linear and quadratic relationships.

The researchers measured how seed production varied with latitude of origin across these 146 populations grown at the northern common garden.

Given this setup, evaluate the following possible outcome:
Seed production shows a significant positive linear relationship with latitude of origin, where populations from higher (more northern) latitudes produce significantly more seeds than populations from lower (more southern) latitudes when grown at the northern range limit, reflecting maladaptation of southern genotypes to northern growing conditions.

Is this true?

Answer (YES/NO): NO